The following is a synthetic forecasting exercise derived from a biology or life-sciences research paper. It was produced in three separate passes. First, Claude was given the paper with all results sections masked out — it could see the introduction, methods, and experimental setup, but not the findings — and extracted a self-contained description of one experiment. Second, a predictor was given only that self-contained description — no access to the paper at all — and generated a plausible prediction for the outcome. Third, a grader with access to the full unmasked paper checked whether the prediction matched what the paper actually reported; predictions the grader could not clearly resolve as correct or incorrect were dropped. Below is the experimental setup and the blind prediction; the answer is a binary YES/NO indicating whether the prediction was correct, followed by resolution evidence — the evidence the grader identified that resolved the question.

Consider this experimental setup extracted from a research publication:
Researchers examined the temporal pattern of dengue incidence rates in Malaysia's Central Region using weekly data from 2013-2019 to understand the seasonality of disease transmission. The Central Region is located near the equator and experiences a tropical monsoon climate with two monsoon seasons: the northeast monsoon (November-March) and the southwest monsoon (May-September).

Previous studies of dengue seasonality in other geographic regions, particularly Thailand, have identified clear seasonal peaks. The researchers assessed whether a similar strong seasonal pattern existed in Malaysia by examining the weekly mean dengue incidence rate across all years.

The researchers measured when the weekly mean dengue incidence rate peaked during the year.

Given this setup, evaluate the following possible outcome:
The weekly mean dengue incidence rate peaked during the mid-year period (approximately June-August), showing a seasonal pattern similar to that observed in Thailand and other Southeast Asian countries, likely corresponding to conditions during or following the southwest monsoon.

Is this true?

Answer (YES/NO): NO